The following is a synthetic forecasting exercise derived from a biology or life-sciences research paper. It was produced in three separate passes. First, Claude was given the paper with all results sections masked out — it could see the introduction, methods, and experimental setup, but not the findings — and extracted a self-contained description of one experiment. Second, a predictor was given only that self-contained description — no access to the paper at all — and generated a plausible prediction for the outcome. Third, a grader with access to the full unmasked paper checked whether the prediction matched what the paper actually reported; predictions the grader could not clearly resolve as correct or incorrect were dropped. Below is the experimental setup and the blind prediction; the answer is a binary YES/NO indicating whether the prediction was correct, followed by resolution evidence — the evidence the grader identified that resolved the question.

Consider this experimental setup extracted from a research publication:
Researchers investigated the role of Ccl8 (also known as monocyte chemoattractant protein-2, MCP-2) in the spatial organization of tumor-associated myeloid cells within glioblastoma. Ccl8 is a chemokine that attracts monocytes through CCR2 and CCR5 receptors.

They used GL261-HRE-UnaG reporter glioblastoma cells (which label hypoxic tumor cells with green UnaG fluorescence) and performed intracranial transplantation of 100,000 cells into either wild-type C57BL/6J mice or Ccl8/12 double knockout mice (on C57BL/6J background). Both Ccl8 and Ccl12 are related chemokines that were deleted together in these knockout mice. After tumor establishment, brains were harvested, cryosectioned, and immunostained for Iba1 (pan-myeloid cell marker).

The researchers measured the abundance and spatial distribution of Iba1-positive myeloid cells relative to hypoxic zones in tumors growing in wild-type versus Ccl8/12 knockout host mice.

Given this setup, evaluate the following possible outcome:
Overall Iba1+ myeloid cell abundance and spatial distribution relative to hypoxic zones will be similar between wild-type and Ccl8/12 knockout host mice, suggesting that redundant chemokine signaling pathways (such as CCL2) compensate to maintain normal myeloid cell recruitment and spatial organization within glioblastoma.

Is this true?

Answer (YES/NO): NO